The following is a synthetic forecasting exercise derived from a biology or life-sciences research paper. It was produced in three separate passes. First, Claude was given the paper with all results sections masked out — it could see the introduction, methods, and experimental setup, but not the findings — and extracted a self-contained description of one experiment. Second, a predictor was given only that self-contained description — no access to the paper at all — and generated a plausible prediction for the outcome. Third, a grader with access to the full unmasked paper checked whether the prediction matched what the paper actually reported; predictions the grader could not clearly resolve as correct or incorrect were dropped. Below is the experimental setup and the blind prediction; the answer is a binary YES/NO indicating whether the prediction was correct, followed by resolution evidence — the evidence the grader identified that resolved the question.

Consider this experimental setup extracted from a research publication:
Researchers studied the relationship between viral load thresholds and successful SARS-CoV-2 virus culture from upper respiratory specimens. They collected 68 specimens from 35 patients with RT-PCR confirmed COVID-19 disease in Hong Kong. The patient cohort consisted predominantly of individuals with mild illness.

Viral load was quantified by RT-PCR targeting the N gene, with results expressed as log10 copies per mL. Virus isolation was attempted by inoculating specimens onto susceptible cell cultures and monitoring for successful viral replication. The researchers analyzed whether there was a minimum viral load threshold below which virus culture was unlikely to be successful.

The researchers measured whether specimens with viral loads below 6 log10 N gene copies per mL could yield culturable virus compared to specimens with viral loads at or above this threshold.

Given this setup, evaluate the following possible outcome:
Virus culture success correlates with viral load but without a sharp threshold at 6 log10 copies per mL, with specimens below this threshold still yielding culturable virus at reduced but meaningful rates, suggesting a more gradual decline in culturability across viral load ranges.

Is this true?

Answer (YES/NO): NO